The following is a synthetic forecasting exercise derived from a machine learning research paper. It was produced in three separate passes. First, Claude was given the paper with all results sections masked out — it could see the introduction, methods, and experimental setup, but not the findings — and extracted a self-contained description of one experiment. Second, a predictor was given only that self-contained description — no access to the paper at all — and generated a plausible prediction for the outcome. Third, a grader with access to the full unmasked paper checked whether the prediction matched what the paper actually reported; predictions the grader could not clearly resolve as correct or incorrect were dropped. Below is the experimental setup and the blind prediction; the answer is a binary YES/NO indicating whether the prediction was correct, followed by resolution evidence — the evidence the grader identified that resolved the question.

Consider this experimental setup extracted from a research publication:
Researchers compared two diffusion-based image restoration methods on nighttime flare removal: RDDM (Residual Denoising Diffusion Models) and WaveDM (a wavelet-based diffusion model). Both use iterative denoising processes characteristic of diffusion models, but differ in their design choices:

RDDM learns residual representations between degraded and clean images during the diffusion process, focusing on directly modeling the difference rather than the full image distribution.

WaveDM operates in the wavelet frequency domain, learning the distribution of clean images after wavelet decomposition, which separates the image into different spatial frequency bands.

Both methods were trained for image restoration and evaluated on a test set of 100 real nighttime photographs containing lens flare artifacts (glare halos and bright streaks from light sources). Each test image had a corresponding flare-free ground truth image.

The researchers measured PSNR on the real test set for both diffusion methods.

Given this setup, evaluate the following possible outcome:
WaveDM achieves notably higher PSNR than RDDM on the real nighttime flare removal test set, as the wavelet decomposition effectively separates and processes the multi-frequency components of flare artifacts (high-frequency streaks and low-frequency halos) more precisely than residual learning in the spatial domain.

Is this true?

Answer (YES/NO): NO